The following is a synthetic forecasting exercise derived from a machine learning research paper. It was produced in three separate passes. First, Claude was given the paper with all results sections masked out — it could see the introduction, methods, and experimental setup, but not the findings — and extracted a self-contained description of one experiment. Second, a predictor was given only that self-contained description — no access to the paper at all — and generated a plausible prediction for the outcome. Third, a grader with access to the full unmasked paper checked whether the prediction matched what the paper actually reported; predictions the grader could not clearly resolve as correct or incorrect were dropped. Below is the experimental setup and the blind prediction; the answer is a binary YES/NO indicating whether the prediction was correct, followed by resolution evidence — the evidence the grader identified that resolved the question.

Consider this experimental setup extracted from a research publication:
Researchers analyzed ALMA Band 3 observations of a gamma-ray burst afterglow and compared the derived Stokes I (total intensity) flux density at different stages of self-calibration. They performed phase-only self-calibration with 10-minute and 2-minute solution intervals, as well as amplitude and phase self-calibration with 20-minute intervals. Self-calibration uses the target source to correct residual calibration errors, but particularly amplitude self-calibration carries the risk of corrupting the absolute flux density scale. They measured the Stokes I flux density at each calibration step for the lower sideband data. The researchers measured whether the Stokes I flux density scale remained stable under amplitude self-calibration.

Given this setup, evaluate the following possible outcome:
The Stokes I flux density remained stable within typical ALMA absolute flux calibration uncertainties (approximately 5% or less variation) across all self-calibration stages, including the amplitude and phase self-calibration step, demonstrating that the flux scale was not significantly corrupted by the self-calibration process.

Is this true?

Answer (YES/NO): YES